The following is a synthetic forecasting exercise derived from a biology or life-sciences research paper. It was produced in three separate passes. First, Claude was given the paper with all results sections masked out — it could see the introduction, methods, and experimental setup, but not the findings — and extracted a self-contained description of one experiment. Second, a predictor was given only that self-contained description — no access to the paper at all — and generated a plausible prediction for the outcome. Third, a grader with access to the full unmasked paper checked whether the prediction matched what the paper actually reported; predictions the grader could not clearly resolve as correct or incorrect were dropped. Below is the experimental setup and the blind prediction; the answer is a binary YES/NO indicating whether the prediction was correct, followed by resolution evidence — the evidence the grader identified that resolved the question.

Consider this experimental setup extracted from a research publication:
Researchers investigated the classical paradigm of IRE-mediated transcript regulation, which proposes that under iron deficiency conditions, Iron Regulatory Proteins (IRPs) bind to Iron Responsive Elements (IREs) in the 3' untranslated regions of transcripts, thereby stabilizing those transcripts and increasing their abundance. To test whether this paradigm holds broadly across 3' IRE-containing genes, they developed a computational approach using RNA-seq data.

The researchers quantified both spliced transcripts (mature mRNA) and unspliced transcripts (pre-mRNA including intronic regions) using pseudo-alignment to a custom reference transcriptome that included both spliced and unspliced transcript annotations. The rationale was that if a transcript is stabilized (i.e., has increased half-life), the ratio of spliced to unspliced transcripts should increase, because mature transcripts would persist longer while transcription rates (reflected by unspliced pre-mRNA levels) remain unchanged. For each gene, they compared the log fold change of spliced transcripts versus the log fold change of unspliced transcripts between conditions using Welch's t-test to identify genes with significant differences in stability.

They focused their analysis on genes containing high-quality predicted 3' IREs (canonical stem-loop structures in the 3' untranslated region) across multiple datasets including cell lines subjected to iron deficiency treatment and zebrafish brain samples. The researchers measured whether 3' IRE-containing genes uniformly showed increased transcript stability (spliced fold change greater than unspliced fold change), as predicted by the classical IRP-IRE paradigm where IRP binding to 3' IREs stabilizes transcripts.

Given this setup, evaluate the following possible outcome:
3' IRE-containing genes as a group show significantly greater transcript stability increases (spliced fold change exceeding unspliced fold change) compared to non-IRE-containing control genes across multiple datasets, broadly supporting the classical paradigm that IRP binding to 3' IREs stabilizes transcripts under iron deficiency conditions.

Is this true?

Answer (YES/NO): NO